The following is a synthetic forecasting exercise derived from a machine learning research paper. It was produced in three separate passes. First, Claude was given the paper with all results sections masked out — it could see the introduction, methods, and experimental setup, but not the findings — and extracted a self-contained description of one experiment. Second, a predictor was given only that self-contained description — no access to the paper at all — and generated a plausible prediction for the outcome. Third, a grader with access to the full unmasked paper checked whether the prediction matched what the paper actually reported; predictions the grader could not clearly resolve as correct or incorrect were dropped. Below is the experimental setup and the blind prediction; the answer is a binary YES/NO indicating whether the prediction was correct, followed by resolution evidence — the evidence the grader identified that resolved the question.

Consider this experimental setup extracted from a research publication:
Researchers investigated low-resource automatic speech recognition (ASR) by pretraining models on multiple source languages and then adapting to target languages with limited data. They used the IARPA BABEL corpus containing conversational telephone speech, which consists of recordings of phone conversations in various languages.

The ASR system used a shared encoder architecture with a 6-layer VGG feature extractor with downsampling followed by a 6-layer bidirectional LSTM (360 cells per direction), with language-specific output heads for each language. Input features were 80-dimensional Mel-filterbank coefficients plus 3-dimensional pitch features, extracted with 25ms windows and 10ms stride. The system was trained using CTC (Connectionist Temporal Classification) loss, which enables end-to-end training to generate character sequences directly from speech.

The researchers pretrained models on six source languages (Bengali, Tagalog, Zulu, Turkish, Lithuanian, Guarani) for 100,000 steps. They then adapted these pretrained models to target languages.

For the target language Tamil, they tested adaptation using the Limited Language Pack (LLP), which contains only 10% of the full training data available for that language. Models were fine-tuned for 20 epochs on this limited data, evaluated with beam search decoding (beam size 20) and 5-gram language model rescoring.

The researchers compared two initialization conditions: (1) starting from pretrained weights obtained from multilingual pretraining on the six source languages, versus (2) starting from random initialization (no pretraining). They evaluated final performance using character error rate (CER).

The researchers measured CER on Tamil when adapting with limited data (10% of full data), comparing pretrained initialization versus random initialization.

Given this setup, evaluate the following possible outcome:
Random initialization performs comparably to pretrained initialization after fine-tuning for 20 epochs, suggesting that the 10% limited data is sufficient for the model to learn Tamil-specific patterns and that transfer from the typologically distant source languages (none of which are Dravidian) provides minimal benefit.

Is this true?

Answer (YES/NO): NO